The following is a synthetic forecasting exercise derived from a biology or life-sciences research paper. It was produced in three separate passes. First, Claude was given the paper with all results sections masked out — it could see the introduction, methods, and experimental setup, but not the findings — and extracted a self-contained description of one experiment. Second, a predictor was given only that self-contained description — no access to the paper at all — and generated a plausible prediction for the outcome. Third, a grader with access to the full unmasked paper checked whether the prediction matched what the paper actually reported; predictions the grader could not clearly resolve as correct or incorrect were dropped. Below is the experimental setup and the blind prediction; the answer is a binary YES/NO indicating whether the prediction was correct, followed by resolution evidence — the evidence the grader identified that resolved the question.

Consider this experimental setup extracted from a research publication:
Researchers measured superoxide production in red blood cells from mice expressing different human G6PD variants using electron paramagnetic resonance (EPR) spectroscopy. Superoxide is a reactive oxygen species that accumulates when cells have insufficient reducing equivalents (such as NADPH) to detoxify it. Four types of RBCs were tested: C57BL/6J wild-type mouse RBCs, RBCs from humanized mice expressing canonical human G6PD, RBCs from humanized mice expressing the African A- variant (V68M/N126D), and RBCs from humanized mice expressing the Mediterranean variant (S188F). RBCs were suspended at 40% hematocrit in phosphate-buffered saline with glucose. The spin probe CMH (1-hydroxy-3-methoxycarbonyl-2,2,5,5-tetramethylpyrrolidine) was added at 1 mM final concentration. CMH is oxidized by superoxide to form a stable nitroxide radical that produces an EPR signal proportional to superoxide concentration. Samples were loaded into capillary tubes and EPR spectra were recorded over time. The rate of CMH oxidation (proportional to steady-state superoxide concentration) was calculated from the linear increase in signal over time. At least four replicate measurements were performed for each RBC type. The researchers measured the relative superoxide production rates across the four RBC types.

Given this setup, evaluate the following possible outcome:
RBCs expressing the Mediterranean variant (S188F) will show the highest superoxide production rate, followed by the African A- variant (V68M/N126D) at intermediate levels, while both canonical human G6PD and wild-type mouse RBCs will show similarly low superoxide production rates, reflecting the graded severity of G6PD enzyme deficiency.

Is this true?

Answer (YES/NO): NO